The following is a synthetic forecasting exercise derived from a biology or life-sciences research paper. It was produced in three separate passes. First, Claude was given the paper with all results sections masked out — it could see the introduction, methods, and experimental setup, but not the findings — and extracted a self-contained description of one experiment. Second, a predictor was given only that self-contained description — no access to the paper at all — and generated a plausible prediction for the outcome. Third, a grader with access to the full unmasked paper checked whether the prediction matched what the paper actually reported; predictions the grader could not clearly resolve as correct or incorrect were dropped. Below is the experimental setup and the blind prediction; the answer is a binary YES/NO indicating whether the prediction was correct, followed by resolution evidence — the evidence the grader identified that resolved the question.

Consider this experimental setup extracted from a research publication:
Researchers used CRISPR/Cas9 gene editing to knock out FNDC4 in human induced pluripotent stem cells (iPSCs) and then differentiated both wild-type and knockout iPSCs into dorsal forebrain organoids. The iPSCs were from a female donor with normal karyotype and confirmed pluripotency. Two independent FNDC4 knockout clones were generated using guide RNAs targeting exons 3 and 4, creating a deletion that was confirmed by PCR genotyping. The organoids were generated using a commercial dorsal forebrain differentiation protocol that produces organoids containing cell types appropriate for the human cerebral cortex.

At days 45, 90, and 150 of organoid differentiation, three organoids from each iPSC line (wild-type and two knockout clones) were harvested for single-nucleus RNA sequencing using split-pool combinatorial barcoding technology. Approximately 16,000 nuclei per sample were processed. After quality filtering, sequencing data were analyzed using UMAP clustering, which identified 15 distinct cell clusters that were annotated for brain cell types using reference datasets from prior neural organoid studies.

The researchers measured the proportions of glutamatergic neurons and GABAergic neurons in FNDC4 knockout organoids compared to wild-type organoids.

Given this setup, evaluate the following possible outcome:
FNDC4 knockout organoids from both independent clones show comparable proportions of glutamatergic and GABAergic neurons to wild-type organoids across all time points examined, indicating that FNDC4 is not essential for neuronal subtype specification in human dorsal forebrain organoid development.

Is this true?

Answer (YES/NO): NO